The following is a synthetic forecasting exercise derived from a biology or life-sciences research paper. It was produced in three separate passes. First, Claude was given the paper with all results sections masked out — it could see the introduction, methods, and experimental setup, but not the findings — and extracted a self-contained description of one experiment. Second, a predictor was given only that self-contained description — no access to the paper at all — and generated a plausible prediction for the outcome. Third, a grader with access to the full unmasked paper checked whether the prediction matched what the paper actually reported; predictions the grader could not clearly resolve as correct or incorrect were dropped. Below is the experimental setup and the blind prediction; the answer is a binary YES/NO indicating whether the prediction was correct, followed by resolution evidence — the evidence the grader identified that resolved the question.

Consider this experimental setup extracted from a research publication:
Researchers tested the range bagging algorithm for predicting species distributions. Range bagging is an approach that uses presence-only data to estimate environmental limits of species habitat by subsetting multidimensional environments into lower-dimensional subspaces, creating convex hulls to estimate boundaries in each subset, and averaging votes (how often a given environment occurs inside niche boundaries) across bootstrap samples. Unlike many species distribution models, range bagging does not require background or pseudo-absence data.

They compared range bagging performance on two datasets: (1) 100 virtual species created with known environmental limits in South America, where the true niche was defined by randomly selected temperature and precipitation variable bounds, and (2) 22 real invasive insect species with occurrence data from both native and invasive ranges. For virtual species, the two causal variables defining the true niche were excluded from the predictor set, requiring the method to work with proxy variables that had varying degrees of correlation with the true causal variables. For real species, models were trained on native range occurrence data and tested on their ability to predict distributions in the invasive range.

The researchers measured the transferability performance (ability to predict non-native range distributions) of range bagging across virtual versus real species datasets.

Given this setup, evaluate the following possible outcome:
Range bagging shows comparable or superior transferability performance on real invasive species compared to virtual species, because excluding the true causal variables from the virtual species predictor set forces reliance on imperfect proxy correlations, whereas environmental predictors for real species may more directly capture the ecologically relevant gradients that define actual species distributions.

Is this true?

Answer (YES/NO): YES